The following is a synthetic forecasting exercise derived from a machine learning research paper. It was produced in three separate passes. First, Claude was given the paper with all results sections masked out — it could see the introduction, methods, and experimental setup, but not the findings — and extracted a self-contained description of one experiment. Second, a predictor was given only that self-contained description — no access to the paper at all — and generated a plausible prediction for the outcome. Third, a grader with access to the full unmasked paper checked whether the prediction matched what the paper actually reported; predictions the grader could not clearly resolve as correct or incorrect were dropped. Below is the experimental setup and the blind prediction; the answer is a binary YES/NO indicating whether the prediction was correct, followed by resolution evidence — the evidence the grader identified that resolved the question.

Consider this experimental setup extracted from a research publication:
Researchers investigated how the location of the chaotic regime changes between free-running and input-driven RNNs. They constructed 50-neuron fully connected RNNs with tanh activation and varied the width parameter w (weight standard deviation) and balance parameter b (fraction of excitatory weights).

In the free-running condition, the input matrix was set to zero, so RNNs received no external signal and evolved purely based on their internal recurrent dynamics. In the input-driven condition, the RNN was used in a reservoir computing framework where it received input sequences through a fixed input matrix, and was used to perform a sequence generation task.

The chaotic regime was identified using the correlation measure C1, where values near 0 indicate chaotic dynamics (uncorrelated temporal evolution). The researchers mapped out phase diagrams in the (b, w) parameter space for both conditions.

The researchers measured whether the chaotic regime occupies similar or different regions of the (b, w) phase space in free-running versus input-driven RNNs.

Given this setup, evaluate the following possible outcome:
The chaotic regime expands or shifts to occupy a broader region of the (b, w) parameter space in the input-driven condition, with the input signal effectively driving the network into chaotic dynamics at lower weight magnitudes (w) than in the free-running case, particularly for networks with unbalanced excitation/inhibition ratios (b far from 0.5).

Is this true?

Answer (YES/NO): NO